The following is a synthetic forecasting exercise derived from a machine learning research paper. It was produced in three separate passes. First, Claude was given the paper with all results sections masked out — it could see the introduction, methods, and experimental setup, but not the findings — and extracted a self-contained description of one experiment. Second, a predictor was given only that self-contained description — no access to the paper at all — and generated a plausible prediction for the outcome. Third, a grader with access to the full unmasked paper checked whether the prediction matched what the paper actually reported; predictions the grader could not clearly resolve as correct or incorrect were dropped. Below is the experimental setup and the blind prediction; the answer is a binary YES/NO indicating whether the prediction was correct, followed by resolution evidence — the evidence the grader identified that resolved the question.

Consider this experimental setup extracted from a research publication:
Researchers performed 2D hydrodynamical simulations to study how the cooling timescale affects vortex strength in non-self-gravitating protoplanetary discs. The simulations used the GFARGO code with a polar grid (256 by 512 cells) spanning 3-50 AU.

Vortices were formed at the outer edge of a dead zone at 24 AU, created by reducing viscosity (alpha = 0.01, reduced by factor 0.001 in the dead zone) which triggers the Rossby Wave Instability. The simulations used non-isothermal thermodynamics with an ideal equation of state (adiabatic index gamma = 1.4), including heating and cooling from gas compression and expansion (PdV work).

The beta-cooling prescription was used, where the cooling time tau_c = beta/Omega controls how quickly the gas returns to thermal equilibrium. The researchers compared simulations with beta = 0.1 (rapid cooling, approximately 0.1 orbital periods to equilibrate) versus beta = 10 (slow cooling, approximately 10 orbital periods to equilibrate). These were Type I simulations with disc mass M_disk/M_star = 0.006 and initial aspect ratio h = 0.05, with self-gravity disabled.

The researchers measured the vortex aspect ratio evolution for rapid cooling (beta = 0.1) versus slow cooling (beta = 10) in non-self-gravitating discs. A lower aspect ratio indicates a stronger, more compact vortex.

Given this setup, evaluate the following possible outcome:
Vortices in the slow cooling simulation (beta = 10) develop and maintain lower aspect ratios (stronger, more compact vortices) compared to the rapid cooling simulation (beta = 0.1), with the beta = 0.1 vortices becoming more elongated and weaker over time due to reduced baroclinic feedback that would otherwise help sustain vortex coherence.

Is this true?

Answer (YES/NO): YES